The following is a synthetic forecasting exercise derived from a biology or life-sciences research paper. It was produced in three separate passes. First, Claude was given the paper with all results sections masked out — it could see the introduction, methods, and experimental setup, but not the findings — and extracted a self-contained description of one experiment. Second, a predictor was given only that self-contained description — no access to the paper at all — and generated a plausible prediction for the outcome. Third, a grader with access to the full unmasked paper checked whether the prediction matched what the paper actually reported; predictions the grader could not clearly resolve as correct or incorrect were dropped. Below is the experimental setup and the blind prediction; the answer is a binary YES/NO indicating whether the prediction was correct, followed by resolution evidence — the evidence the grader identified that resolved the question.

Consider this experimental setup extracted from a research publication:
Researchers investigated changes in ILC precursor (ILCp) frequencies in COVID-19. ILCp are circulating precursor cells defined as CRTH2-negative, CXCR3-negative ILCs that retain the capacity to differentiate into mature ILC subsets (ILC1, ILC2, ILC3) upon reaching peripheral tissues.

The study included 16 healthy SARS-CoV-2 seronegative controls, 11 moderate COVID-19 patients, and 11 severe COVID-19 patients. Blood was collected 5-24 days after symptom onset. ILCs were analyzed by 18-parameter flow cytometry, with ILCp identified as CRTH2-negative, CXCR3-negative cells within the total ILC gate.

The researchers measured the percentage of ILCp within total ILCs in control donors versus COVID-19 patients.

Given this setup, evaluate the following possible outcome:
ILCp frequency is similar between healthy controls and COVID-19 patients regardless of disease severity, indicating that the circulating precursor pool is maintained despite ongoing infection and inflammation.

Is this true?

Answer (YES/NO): NO